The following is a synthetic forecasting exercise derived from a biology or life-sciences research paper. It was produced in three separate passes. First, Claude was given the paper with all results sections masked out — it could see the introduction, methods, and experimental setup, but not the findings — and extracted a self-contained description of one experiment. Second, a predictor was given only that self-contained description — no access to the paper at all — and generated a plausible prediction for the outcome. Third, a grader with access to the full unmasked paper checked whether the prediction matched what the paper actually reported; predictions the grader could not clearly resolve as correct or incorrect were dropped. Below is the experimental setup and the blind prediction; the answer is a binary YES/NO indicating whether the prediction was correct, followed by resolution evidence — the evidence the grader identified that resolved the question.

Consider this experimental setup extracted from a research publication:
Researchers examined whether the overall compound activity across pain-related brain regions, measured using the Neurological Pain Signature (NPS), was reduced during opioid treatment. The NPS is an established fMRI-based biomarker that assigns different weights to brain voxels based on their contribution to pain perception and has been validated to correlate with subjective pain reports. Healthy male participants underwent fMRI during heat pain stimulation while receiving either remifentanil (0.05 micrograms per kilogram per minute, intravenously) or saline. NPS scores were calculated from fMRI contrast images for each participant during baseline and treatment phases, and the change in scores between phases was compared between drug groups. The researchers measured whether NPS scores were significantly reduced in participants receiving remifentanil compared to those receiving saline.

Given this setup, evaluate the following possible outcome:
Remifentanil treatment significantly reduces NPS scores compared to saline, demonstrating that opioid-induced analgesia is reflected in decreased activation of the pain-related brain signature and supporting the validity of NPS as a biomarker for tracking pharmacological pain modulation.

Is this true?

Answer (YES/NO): YES